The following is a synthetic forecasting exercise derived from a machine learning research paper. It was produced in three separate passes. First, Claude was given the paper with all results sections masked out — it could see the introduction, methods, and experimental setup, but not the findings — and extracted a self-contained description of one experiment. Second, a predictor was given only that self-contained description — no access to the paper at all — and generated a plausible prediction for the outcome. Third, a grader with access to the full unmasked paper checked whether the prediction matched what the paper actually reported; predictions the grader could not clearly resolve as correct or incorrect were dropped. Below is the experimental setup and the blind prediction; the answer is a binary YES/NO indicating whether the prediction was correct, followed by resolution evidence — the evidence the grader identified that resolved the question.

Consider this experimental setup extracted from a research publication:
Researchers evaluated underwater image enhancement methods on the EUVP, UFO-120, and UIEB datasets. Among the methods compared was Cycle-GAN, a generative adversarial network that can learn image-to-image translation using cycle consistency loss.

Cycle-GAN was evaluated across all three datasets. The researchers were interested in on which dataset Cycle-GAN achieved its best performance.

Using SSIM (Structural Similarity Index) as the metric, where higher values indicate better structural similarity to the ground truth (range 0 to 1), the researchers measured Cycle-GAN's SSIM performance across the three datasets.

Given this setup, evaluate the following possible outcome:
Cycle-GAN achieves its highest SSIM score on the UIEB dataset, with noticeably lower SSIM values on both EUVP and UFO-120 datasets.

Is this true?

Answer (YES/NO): NO